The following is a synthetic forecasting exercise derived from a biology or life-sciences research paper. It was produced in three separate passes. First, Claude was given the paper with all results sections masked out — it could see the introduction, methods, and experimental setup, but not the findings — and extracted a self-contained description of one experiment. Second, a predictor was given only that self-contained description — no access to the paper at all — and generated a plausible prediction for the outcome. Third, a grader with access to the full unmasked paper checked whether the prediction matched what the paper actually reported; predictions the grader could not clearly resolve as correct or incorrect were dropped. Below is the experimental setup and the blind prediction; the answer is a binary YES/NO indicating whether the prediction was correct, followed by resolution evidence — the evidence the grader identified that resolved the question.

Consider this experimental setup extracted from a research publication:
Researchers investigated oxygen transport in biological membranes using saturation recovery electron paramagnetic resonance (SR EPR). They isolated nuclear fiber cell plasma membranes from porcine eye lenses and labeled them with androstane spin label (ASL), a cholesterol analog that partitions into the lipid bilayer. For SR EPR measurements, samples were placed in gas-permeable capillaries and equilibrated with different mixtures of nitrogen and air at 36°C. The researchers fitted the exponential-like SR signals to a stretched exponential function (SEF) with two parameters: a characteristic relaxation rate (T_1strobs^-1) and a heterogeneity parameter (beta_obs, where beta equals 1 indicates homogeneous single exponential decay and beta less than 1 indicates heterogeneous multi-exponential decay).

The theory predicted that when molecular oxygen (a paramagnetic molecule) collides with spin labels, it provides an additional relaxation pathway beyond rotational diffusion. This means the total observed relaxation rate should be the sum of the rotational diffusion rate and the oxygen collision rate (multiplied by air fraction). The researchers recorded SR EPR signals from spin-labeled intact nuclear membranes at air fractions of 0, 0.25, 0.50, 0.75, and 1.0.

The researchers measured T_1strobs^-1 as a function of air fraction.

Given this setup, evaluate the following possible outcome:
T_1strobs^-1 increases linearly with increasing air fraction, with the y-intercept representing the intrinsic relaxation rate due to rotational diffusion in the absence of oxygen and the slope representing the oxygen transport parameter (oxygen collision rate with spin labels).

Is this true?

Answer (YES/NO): YES